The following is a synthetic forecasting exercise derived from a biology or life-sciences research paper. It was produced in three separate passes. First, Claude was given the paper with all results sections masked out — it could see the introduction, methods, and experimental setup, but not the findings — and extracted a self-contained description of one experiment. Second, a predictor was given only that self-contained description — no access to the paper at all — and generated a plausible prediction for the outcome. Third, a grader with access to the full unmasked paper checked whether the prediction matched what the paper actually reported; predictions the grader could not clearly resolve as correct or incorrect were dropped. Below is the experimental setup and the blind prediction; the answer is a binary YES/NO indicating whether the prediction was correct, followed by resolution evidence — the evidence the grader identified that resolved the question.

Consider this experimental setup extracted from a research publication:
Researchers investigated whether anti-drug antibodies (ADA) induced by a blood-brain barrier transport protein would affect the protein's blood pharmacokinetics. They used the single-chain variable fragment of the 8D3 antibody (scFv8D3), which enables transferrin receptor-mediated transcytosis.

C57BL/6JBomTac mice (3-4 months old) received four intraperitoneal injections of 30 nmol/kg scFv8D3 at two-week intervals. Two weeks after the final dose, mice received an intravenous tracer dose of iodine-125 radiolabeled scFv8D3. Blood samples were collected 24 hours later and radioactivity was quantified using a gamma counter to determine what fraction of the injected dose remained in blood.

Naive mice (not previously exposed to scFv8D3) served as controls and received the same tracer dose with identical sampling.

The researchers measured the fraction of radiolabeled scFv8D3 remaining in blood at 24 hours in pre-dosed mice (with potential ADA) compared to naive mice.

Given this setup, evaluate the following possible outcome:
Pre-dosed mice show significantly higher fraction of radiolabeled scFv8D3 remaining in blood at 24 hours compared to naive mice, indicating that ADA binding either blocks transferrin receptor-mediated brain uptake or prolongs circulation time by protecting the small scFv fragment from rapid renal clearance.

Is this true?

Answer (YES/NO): NO